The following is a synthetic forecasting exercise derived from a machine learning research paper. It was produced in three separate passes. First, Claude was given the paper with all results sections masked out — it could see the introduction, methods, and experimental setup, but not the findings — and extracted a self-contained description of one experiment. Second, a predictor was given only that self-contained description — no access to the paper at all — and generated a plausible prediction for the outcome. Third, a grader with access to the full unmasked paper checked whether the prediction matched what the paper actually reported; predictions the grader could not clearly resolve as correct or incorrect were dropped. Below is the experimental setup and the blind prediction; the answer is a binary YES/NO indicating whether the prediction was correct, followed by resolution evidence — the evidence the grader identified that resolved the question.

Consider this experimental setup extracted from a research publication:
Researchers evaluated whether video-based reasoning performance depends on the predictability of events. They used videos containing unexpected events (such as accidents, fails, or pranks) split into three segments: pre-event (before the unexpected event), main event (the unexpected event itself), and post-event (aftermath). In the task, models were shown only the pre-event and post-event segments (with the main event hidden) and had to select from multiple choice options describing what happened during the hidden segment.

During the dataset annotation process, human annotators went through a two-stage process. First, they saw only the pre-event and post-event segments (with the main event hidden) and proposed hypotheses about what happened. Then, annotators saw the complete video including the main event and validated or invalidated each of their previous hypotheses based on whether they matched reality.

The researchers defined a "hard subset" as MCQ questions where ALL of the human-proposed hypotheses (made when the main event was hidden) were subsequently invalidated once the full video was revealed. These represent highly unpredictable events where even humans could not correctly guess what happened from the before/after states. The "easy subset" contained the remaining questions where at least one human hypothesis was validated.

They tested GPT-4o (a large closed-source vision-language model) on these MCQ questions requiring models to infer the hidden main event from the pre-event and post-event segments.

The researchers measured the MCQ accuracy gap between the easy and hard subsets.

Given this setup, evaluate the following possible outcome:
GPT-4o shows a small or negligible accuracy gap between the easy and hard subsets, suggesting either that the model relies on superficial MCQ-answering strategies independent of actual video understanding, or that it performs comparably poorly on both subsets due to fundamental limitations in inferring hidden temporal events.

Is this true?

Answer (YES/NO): NO